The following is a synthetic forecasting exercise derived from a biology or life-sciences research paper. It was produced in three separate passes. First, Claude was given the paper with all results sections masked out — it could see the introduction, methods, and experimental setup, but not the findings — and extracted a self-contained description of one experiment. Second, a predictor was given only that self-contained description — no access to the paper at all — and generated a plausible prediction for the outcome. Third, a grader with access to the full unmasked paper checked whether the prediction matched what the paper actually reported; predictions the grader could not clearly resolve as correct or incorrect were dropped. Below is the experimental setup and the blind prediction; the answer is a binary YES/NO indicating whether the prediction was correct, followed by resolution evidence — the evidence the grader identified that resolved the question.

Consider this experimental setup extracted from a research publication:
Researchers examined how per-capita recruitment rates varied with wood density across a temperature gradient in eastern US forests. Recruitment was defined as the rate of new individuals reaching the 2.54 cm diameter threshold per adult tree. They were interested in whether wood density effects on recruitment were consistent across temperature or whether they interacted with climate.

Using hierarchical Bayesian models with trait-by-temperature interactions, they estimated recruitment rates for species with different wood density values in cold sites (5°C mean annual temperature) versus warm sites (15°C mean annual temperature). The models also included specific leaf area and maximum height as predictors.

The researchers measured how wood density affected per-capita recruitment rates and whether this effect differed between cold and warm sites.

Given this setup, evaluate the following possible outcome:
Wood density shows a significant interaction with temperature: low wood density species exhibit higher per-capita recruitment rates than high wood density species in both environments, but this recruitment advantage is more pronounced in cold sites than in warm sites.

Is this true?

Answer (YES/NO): NO